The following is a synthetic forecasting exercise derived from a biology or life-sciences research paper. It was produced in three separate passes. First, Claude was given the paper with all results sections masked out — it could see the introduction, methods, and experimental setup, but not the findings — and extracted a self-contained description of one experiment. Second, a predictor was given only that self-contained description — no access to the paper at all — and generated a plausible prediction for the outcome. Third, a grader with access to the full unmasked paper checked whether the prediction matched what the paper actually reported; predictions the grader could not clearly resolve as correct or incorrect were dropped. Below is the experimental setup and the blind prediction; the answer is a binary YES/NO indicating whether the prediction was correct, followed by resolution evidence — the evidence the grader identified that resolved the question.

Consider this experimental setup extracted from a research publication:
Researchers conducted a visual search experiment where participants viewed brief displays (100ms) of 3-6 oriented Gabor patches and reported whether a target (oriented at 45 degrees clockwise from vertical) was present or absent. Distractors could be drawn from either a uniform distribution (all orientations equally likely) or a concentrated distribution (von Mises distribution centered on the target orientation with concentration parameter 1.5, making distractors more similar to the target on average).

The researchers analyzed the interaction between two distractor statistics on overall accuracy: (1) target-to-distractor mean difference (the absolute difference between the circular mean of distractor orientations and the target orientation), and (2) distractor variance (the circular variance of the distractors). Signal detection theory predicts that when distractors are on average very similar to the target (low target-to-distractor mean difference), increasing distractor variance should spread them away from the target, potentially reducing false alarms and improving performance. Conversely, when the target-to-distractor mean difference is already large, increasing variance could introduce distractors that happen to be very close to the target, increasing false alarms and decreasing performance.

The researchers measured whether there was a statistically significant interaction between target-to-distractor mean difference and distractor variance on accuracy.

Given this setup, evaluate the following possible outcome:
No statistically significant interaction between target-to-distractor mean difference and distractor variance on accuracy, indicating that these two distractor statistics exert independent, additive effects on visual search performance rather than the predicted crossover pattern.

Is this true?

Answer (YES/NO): NO